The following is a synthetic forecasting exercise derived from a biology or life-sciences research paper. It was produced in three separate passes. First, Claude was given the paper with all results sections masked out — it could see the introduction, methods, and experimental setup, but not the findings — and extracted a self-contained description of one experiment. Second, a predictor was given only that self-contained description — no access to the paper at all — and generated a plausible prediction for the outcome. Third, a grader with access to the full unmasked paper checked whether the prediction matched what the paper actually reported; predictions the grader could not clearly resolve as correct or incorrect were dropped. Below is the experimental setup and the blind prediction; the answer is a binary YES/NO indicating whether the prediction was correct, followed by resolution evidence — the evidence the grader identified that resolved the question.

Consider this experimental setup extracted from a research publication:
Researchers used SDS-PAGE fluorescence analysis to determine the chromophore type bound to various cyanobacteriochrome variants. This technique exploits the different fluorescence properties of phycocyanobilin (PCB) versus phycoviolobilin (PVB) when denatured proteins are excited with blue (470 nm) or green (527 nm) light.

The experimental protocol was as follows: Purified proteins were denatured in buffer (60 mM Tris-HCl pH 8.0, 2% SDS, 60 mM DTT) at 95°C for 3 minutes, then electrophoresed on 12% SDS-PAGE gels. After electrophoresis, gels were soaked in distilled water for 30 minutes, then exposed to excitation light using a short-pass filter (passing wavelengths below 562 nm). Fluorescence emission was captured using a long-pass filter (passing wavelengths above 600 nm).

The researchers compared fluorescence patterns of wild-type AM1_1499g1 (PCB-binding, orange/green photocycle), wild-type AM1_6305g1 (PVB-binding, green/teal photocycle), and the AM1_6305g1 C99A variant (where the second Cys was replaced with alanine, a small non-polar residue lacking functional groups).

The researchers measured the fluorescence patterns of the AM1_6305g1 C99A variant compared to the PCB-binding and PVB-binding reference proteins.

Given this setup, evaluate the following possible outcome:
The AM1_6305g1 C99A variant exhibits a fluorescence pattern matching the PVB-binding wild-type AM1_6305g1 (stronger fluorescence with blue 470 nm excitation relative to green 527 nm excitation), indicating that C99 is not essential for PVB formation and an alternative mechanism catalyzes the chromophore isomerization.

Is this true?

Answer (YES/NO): NO